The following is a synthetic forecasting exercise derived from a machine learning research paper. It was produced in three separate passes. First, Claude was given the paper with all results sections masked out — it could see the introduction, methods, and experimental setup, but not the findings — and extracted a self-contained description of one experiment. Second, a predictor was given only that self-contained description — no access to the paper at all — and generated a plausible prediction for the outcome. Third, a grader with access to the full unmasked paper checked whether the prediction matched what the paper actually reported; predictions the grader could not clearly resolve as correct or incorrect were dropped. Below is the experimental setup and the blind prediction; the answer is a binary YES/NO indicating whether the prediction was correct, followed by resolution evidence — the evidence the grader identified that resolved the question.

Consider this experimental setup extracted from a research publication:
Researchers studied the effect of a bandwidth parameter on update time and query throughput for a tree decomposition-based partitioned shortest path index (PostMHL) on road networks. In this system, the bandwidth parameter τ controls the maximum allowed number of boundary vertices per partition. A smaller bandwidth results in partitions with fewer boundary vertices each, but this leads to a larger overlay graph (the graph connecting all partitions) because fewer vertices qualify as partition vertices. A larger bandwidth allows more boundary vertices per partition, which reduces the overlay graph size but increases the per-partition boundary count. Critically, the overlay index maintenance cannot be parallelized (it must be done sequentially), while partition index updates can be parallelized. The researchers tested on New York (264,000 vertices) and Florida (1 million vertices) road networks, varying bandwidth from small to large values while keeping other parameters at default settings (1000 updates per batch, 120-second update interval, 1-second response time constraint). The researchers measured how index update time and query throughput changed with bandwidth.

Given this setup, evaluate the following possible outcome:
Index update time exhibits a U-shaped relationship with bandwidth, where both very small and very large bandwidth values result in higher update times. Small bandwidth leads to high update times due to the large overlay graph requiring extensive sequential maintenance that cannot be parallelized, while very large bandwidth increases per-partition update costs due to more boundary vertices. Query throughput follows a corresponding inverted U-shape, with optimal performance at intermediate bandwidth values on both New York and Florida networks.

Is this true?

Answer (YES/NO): NO